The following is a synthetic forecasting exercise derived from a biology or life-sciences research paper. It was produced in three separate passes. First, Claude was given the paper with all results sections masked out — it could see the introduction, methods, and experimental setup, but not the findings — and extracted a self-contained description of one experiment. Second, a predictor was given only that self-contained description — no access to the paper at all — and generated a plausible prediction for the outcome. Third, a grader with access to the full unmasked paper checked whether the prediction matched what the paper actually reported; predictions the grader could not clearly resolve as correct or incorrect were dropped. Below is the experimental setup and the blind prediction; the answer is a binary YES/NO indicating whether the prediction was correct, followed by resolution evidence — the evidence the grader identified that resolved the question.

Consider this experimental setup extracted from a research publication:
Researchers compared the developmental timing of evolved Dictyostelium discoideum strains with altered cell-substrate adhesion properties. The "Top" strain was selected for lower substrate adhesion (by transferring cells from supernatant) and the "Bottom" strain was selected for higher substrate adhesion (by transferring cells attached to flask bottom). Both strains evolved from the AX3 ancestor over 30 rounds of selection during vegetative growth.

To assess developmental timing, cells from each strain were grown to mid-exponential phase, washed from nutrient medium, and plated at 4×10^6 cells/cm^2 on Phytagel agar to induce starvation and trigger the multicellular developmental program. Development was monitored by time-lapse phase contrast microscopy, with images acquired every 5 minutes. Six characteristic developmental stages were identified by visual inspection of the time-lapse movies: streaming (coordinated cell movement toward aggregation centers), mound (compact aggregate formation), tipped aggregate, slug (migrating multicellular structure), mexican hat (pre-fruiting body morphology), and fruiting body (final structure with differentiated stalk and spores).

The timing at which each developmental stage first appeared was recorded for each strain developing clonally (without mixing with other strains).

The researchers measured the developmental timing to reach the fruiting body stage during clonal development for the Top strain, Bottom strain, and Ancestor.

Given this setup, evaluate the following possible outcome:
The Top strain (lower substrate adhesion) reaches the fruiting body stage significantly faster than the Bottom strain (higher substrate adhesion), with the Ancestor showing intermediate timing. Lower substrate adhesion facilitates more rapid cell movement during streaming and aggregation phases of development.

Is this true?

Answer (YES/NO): NO